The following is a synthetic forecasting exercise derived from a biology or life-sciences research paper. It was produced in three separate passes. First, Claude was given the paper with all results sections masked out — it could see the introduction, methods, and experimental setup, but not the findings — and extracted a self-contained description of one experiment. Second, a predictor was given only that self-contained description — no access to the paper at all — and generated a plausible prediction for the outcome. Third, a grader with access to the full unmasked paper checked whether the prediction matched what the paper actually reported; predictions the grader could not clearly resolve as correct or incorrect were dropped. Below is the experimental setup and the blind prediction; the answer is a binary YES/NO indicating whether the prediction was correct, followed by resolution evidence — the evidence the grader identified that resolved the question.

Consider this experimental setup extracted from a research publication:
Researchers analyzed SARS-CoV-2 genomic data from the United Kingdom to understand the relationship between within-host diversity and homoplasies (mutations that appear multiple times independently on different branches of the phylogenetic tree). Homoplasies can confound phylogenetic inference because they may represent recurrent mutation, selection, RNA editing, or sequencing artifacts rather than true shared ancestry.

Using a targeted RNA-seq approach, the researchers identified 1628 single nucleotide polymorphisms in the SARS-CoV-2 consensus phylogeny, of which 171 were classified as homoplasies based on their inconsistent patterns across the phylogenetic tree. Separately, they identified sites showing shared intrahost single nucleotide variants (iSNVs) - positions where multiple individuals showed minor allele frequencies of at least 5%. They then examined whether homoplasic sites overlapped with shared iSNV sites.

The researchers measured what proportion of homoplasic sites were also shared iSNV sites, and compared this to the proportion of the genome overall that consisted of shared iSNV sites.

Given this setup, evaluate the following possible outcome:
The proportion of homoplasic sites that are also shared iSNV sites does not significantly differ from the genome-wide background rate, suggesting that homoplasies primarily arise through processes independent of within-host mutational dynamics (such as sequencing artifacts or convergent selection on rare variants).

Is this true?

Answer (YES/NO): NO